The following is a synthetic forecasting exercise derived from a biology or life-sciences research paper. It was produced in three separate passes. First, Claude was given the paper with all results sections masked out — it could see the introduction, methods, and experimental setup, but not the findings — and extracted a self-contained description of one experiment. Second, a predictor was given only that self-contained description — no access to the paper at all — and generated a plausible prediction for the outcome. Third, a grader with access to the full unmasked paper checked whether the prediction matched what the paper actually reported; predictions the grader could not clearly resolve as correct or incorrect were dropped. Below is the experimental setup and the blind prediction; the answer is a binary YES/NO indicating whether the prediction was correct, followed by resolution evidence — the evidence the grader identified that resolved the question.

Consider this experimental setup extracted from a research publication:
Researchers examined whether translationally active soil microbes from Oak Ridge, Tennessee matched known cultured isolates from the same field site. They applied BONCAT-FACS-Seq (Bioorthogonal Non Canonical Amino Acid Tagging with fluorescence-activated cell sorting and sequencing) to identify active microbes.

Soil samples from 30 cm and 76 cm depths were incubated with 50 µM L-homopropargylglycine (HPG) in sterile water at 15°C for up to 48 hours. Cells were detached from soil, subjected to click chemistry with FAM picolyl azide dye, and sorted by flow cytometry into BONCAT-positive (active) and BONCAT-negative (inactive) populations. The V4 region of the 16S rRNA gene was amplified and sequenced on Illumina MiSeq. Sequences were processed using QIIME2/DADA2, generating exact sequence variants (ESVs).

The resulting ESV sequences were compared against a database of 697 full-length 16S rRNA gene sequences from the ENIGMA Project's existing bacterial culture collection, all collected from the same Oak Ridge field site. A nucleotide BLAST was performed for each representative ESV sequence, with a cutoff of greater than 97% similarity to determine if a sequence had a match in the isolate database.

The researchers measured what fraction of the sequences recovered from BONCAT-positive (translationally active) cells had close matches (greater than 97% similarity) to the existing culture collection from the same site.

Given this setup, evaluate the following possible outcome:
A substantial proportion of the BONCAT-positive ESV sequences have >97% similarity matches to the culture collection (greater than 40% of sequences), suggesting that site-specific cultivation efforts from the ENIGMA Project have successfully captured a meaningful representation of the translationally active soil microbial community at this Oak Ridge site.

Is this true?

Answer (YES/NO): YES